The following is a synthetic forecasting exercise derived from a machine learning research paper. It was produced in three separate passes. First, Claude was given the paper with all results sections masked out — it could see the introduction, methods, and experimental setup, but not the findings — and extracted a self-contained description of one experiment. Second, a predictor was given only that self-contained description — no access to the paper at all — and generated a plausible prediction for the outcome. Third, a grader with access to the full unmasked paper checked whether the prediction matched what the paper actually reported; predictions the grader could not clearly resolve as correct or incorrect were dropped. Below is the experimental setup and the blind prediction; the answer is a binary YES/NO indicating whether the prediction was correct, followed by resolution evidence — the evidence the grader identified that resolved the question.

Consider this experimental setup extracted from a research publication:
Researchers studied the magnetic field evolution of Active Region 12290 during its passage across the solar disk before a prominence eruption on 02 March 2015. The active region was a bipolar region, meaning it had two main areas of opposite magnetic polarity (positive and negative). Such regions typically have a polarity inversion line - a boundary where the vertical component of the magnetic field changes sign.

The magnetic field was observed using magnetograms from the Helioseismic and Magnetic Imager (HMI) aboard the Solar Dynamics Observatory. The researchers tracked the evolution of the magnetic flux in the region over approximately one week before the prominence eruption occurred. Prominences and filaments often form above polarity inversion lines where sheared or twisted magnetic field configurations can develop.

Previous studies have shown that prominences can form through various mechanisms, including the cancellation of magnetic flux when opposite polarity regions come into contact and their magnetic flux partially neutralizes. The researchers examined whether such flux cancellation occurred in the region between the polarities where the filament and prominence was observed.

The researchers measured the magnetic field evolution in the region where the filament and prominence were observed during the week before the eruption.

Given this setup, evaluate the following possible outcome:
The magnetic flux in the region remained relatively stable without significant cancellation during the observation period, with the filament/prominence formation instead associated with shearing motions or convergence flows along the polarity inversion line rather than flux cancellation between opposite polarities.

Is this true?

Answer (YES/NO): NO